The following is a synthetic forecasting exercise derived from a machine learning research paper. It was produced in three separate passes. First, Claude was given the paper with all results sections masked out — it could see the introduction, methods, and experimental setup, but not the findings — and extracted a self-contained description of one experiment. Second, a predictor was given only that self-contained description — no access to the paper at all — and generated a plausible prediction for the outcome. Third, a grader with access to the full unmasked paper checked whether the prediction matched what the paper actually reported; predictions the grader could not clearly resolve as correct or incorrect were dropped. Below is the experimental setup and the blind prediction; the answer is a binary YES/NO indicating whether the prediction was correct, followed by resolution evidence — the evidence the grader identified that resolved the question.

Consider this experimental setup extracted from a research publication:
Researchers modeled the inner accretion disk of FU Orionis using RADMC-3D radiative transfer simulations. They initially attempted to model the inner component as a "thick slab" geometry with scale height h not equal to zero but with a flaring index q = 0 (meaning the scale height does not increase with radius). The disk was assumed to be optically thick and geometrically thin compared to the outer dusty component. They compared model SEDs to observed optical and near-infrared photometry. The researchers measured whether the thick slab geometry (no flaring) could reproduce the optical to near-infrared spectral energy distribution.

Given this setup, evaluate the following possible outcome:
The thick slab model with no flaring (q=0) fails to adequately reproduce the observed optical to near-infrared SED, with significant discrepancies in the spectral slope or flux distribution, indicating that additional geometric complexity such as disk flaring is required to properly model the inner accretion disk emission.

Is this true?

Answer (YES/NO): YES